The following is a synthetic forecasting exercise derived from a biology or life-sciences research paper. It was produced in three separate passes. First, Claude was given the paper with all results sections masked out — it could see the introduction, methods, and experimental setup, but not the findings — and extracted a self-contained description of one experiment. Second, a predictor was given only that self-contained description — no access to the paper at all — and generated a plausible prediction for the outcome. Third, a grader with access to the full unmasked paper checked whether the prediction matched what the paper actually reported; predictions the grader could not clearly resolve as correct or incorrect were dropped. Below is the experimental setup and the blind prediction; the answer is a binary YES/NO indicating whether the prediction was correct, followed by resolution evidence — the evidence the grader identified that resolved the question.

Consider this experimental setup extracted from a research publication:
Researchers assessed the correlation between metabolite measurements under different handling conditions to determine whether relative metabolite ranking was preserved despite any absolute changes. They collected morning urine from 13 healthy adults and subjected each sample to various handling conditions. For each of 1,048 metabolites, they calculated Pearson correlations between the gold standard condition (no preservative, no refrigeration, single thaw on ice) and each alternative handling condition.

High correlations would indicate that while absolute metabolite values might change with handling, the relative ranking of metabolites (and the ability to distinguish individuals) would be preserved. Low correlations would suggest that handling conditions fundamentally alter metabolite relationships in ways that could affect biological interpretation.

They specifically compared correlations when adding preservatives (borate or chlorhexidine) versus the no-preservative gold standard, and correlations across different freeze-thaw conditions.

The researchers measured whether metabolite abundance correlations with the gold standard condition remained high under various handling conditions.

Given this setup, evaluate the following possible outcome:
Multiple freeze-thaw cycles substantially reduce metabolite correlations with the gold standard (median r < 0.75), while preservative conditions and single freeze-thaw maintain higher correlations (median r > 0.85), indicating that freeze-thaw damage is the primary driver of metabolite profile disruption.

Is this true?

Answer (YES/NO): NO